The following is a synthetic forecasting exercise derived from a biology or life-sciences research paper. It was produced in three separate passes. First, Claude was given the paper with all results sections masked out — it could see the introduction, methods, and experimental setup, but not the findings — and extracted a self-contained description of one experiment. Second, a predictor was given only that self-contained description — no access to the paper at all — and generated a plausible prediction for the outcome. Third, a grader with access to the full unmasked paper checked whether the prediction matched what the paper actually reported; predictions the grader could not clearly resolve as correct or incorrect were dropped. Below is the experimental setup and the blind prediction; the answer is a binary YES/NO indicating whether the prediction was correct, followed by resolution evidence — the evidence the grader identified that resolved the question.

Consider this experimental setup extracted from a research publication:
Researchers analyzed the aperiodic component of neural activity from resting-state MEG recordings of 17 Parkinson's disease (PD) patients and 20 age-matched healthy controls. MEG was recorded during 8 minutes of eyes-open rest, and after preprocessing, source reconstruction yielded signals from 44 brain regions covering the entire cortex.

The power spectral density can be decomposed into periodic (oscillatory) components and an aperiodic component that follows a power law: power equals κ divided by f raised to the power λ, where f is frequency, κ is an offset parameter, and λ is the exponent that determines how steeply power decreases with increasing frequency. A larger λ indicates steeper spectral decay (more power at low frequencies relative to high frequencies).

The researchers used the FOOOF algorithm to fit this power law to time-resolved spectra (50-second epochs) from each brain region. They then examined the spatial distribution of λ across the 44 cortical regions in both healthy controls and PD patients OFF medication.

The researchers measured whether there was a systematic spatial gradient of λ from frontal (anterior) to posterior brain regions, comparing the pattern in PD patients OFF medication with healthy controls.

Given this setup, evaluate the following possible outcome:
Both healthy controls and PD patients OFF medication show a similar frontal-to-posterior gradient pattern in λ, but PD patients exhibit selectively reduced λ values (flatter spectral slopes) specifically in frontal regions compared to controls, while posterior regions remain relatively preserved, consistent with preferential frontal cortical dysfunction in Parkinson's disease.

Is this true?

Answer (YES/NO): NO